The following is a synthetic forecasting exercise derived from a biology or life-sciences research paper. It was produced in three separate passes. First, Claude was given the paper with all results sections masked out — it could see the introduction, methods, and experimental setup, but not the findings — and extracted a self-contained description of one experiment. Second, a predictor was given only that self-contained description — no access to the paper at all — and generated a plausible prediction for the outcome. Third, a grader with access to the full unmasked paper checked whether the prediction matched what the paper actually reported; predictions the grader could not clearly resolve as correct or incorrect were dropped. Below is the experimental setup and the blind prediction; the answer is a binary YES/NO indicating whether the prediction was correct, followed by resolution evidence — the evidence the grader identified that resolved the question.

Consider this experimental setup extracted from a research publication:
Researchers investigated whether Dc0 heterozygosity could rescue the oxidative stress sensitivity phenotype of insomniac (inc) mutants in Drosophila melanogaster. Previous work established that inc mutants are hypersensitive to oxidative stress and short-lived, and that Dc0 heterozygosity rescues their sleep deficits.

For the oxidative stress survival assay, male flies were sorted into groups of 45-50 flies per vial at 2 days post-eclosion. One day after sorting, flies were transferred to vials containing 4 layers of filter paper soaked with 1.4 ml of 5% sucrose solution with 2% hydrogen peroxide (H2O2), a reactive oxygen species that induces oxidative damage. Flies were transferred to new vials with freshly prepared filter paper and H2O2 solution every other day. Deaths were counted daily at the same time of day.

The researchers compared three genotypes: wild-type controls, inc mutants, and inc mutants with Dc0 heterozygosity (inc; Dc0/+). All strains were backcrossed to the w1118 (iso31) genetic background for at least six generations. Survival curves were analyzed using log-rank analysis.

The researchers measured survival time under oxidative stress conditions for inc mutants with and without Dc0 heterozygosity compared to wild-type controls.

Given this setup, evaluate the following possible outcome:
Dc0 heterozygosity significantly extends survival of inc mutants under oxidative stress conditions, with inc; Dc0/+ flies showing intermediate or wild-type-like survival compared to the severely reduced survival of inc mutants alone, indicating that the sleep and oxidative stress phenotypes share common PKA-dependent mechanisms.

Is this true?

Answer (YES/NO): NO